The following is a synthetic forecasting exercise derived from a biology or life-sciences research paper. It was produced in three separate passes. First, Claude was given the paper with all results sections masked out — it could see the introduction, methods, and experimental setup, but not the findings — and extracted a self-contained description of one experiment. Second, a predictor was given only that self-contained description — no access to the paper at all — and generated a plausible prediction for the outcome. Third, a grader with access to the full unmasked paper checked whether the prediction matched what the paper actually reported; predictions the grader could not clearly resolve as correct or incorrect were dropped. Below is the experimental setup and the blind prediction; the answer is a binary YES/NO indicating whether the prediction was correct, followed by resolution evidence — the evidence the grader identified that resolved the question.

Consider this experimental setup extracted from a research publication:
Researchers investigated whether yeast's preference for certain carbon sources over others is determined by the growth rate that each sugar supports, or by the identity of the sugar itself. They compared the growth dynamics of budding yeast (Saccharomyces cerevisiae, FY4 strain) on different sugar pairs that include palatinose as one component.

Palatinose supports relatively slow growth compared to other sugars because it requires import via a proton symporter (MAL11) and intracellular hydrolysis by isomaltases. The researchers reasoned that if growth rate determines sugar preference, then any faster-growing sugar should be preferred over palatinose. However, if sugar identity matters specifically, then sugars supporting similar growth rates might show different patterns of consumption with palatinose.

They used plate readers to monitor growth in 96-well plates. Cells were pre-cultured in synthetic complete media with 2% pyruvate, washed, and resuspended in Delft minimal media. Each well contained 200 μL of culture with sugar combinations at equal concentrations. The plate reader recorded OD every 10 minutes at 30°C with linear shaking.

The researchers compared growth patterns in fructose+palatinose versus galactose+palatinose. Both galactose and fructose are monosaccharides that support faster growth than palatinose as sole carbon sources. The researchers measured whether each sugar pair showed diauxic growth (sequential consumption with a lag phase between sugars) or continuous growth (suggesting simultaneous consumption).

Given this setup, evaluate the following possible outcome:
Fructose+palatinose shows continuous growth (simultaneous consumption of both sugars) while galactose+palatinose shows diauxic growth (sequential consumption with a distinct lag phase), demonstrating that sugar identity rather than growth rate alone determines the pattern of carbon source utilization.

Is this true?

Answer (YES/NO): YES